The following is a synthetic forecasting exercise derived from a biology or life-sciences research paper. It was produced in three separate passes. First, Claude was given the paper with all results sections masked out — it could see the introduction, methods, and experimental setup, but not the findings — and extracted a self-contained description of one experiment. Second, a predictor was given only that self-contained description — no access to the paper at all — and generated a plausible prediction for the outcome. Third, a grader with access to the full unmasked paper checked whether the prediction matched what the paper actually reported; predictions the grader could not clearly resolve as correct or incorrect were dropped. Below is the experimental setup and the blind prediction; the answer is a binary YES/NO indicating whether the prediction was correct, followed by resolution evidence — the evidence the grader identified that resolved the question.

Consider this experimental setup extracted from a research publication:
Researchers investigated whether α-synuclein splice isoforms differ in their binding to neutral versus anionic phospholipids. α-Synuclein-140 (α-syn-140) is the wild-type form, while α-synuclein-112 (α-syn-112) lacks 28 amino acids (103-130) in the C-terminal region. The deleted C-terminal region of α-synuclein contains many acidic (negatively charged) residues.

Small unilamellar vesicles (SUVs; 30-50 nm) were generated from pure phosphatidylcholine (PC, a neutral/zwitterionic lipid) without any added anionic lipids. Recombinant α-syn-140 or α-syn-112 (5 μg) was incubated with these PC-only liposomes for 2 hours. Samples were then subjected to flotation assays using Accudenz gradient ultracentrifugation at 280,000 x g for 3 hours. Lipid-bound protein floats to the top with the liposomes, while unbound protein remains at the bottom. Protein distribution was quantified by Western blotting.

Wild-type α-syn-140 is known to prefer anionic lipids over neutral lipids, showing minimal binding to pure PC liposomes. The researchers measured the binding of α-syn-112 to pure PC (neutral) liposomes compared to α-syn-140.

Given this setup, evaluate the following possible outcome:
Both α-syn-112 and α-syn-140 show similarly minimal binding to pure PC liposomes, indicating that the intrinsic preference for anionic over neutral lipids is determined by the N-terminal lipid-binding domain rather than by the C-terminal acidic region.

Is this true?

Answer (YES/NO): NO